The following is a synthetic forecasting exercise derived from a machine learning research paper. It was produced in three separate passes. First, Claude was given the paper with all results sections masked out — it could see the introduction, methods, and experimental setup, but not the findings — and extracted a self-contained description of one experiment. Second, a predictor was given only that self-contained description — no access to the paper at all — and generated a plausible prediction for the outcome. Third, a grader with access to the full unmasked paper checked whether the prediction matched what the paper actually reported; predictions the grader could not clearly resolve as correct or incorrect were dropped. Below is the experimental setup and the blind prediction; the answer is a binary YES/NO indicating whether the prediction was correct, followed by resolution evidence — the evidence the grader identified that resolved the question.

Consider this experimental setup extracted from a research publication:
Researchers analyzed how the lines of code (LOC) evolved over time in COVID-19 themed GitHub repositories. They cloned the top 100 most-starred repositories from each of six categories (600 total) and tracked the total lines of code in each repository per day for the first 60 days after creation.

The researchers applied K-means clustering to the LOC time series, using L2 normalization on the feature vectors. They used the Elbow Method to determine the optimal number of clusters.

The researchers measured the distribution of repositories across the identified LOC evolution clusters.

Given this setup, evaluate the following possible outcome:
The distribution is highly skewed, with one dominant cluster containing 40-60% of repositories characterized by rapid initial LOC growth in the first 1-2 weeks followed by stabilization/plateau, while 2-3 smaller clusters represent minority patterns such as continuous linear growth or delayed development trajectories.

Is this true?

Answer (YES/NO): NO